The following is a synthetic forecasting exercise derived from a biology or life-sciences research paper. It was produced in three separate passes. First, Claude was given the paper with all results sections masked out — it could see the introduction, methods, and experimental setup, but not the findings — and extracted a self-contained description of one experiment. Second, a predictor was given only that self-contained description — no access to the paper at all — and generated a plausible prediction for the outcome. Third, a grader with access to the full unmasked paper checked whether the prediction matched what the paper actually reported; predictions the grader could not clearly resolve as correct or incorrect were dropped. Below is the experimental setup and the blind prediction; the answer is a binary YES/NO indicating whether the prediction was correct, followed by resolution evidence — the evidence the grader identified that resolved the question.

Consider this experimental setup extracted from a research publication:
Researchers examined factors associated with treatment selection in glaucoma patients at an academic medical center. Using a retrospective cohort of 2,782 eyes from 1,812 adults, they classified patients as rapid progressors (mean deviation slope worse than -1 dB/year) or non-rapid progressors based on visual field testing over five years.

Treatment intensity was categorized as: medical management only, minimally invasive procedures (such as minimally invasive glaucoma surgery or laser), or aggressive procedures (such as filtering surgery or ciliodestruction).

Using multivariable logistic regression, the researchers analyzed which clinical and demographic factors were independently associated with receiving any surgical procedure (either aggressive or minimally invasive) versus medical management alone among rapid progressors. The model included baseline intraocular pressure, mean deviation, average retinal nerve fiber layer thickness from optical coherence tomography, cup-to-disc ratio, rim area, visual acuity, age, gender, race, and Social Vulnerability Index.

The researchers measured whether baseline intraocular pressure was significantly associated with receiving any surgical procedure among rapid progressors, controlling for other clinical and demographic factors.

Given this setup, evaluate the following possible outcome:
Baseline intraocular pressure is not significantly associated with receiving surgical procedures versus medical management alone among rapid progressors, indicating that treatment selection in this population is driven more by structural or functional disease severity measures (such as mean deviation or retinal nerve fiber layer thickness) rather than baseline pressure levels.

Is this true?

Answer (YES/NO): NO